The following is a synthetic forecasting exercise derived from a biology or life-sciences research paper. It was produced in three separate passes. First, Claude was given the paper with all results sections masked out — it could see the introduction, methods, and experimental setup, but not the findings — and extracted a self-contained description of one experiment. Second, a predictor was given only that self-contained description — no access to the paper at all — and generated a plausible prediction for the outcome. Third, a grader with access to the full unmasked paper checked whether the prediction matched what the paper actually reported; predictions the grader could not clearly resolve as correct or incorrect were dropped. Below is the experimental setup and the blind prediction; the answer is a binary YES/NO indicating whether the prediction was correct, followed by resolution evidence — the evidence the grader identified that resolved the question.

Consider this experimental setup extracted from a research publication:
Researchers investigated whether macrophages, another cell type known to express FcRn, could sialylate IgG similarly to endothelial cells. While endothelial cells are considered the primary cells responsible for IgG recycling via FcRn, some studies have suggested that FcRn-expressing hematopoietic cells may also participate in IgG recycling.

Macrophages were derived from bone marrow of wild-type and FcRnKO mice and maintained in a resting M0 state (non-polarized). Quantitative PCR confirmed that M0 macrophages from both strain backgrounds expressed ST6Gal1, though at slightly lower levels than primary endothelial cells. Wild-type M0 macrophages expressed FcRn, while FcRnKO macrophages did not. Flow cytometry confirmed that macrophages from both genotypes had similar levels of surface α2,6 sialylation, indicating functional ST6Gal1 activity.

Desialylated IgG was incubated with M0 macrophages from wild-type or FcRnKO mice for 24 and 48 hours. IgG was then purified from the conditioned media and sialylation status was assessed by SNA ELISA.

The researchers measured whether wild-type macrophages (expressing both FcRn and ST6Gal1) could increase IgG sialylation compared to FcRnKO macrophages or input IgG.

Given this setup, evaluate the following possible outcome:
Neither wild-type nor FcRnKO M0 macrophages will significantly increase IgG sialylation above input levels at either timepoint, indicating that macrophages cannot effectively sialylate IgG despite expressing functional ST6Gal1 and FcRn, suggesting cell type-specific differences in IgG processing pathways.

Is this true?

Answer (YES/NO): YES